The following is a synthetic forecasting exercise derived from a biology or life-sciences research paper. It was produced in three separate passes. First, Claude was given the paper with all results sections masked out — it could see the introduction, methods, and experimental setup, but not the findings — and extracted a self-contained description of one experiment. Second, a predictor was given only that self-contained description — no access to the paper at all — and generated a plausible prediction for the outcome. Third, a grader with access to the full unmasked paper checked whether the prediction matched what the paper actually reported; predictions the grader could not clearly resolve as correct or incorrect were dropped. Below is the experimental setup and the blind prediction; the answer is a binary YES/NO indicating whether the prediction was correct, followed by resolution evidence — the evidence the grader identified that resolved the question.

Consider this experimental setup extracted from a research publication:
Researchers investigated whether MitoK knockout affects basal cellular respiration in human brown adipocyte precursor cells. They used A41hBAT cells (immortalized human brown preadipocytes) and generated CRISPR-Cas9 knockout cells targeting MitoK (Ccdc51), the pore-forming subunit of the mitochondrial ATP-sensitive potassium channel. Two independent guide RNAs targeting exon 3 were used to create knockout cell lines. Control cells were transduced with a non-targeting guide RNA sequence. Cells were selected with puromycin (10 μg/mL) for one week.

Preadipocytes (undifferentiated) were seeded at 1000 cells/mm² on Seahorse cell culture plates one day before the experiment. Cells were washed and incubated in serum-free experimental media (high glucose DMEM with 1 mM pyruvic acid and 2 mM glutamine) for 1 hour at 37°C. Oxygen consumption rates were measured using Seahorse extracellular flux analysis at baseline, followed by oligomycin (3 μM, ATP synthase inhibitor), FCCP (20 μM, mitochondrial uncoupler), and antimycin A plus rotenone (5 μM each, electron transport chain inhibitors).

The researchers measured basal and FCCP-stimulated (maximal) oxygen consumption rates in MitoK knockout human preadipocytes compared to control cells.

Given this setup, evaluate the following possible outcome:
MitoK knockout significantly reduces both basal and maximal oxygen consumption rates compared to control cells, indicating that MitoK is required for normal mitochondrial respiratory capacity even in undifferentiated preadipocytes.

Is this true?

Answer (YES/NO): YES